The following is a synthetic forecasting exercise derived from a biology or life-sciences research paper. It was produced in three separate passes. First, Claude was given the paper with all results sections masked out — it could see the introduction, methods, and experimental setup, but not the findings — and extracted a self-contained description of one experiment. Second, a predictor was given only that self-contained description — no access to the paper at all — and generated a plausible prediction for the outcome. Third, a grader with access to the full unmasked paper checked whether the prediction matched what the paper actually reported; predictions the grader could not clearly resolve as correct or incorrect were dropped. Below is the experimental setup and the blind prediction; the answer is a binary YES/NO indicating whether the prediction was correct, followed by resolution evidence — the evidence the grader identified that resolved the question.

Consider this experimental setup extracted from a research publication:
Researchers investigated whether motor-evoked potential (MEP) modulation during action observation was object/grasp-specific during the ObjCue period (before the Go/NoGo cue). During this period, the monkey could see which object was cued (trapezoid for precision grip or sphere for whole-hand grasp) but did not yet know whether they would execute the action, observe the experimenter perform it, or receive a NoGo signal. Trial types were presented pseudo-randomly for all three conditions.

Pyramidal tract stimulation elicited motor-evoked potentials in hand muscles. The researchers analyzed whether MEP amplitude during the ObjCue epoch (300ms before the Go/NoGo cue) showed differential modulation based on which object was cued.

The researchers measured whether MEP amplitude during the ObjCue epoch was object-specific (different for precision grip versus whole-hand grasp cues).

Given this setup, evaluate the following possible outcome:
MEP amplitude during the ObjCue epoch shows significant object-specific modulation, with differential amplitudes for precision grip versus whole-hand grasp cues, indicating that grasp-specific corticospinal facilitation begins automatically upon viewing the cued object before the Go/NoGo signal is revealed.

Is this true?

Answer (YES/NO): NO